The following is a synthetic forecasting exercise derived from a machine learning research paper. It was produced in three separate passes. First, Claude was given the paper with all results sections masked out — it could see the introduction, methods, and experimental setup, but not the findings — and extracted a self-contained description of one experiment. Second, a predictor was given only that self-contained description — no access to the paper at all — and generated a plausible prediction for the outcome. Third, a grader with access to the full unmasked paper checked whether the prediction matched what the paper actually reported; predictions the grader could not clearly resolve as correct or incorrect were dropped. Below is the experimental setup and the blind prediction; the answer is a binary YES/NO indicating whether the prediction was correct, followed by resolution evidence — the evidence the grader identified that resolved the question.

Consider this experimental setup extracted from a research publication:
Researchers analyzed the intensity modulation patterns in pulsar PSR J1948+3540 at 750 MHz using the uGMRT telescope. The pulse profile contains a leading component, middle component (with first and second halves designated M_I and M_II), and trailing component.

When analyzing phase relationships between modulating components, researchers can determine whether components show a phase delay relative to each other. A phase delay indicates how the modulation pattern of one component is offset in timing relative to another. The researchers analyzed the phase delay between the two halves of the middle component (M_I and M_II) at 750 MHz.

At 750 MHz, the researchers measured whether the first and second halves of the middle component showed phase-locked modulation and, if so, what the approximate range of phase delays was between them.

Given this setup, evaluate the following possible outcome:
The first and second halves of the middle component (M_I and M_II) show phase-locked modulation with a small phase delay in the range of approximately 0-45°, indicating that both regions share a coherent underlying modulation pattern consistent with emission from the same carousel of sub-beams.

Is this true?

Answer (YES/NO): NO